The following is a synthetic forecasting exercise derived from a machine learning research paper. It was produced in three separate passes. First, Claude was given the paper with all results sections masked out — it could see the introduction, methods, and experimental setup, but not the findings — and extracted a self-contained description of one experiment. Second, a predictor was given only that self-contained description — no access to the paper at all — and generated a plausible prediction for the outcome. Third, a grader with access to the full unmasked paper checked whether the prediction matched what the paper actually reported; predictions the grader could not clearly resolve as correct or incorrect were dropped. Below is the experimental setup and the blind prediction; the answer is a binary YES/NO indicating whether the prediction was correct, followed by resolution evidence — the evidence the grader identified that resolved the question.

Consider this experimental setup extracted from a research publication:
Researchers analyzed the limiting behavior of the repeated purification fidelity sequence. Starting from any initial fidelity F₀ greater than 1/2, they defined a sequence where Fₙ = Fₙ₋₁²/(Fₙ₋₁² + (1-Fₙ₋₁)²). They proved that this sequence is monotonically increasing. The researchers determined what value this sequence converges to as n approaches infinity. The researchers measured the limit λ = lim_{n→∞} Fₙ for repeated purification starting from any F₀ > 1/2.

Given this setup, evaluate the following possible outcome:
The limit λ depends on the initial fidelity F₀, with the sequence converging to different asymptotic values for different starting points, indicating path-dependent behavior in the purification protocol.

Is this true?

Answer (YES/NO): NO